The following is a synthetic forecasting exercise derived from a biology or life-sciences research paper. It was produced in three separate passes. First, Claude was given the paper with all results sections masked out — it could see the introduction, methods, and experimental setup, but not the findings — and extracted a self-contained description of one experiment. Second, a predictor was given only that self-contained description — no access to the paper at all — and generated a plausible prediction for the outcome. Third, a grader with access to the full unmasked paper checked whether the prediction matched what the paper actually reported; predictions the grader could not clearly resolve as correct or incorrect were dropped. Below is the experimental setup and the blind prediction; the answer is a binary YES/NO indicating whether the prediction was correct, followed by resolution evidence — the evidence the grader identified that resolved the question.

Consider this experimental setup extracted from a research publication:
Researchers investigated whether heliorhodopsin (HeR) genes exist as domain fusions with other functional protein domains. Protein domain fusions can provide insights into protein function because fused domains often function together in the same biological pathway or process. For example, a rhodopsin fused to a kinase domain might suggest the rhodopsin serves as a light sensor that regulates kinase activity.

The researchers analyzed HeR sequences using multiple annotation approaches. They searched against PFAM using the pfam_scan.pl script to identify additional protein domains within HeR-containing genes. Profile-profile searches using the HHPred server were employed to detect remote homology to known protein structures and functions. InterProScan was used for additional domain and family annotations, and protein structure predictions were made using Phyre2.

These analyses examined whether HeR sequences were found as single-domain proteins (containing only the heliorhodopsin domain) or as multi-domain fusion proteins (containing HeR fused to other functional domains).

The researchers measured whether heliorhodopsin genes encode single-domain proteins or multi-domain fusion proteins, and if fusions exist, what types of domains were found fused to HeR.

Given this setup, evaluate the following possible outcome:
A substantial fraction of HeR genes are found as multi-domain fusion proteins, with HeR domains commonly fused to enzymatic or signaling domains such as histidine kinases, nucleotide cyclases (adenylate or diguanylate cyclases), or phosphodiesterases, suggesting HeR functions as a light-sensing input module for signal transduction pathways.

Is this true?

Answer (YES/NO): NO